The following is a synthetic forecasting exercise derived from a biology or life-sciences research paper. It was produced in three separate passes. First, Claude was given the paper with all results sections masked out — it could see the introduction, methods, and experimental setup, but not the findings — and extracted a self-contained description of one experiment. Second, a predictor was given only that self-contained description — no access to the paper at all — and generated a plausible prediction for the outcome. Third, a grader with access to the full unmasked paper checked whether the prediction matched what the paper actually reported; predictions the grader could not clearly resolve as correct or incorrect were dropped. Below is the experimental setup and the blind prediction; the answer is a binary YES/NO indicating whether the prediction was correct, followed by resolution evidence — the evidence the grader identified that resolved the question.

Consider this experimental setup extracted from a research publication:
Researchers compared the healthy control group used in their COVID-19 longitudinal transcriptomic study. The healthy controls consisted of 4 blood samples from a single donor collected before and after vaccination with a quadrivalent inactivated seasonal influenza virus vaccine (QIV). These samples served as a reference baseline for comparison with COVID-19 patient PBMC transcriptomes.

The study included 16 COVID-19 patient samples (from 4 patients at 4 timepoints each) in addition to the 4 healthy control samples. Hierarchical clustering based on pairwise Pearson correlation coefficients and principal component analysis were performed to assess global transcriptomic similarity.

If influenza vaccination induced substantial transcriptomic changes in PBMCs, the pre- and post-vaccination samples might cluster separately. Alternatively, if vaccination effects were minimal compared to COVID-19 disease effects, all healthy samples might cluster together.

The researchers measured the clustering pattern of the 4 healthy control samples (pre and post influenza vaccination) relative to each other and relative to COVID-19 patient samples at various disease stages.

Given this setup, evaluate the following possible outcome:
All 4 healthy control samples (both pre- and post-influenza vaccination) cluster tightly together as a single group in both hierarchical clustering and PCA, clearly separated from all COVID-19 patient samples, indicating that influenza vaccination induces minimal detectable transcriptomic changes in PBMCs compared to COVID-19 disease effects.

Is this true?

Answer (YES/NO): YES